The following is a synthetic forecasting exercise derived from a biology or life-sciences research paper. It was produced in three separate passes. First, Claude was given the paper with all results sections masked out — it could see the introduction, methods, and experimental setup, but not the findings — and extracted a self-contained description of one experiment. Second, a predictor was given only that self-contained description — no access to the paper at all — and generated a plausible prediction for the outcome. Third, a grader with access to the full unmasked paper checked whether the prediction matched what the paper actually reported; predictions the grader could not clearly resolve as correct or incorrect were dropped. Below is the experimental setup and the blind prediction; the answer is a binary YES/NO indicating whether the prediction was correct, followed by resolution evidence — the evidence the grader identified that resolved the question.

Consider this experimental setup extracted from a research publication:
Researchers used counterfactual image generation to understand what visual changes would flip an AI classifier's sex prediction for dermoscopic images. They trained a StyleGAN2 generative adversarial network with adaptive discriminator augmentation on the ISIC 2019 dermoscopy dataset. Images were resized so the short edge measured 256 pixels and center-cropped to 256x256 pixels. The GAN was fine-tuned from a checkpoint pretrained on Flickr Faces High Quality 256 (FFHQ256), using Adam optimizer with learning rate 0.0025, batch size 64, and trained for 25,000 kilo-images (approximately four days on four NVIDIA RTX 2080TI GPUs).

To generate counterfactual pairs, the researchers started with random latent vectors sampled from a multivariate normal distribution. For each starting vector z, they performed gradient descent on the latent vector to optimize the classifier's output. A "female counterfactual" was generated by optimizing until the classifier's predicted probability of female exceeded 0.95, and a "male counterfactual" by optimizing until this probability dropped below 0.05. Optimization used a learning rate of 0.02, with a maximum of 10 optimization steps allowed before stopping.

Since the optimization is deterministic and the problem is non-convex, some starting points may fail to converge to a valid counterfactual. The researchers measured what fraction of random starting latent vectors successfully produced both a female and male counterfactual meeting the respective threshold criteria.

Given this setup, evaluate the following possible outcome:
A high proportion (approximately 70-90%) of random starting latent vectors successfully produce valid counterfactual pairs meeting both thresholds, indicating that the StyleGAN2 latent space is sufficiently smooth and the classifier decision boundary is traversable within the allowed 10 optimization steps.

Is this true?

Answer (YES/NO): NO